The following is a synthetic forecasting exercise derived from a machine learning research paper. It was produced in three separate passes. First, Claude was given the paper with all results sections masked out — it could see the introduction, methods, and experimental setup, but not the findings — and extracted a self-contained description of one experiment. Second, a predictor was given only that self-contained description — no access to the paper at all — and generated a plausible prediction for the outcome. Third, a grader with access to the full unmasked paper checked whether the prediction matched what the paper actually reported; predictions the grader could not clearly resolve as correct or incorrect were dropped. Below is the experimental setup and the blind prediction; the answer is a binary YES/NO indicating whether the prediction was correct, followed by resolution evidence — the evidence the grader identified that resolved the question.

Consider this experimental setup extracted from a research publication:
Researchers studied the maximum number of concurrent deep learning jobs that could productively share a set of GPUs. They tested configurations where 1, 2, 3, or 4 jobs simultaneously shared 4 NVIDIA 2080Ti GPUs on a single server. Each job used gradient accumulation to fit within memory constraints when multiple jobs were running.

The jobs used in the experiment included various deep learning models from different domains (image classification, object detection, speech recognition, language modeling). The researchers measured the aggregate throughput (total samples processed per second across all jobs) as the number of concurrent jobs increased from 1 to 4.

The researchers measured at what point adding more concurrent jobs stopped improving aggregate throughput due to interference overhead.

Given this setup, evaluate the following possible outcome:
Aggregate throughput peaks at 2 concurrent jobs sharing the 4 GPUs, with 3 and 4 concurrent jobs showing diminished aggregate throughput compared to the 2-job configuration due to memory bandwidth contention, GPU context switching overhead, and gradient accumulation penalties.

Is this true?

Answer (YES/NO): YES